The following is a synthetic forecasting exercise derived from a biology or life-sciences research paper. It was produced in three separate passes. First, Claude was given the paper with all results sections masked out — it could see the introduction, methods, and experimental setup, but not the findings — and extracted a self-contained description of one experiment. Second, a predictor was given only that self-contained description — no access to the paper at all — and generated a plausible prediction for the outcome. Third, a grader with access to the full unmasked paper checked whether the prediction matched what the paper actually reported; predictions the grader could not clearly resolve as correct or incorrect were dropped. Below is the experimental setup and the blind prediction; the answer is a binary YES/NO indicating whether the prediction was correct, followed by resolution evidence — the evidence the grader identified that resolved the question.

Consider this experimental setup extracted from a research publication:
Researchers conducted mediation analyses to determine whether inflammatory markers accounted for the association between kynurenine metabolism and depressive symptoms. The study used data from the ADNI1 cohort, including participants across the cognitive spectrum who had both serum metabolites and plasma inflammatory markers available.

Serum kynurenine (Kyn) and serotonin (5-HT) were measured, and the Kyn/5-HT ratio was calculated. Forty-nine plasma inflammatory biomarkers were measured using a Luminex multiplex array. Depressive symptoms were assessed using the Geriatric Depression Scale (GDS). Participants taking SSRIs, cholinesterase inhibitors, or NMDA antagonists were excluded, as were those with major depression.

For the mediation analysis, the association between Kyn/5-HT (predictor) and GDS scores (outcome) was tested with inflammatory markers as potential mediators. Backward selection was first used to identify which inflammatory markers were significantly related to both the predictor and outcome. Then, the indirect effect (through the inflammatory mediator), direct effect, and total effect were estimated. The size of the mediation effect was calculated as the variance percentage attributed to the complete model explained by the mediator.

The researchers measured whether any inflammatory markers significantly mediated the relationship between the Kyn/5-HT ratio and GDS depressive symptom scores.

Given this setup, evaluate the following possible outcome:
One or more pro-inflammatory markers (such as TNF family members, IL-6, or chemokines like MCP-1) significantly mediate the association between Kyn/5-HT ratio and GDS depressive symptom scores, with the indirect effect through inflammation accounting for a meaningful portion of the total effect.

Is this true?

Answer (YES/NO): NO